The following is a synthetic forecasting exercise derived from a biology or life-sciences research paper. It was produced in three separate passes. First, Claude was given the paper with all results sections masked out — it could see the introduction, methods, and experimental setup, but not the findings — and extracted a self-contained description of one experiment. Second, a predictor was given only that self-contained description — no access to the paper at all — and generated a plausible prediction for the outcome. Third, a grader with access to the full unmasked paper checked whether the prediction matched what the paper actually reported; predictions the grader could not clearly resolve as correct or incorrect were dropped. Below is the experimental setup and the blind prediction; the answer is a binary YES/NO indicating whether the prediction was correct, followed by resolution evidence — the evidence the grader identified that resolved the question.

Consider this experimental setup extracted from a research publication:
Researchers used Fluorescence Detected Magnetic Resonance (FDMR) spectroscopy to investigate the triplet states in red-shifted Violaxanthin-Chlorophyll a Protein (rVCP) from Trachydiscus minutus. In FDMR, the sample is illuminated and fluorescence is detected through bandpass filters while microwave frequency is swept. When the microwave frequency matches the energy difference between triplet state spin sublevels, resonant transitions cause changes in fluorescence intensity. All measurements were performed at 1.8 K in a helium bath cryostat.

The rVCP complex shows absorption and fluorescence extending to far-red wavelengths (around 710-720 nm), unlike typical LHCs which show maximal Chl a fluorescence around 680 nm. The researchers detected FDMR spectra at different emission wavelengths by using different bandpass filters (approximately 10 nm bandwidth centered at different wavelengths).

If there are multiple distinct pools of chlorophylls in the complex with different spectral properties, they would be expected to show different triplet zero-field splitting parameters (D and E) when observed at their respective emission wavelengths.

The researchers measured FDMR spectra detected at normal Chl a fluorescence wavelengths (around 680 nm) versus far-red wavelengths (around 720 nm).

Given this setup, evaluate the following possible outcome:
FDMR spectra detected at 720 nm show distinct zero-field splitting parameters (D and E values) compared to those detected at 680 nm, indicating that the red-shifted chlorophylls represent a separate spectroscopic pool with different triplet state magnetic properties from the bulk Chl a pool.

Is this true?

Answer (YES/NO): NO